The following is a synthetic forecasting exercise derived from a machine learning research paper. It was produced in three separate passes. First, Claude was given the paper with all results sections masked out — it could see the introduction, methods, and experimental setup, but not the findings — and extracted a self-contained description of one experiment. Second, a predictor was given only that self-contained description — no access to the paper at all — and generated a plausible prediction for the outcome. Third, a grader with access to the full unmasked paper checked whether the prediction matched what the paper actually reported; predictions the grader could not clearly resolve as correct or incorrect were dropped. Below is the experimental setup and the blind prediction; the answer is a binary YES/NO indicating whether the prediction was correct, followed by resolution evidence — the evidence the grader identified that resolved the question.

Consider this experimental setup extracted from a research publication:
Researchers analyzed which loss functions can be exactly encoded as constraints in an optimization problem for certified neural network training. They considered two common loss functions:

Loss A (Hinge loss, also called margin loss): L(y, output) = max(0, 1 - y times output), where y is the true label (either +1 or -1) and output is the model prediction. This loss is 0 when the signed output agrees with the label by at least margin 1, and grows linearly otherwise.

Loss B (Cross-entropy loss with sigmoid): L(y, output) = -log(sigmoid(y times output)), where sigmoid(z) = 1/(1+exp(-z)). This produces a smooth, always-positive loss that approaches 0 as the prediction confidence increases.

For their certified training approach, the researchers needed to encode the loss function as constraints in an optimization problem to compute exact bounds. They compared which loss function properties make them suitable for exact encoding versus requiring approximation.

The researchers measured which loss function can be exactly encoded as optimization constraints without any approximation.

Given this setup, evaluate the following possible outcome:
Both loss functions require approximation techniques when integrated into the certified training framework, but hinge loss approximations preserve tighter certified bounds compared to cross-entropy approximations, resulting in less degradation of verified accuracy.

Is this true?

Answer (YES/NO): NO